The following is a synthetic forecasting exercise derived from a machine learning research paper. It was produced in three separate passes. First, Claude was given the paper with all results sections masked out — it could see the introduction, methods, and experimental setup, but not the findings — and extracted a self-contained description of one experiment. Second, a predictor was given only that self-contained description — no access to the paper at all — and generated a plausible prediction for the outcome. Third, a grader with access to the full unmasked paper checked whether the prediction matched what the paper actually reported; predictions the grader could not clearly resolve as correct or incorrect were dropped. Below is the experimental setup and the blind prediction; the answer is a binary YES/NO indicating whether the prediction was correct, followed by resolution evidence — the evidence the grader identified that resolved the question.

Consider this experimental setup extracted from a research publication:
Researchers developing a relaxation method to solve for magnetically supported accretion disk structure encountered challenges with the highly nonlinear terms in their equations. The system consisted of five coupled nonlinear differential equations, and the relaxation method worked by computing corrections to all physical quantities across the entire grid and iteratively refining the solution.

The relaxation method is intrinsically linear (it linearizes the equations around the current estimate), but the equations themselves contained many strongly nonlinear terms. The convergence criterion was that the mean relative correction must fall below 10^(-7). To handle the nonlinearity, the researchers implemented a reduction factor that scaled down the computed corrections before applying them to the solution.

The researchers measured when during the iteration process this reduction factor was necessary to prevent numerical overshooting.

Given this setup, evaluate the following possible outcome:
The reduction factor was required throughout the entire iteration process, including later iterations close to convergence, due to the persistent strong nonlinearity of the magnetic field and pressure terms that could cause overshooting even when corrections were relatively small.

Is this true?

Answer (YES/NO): NO